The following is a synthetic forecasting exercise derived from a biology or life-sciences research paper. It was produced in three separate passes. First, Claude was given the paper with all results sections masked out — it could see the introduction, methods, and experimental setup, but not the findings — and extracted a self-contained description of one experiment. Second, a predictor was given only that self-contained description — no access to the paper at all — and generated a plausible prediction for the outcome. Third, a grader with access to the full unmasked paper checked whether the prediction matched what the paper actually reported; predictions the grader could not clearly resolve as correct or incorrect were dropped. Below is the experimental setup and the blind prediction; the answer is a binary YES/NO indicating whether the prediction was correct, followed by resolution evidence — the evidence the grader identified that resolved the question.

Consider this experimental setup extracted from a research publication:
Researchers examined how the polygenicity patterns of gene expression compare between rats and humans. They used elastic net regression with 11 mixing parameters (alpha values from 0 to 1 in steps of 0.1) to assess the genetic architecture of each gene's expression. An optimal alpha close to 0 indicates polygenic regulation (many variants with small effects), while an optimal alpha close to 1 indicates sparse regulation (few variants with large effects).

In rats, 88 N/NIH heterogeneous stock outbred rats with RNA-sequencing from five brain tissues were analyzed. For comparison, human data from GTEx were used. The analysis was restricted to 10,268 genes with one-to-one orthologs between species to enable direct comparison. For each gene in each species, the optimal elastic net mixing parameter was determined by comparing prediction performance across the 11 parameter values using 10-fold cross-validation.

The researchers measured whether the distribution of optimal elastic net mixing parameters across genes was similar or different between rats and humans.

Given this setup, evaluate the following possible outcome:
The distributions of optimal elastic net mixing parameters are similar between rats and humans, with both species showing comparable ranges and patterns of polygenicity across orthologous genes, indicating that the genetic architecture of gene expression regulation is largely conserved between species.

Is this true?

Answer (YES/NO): YES